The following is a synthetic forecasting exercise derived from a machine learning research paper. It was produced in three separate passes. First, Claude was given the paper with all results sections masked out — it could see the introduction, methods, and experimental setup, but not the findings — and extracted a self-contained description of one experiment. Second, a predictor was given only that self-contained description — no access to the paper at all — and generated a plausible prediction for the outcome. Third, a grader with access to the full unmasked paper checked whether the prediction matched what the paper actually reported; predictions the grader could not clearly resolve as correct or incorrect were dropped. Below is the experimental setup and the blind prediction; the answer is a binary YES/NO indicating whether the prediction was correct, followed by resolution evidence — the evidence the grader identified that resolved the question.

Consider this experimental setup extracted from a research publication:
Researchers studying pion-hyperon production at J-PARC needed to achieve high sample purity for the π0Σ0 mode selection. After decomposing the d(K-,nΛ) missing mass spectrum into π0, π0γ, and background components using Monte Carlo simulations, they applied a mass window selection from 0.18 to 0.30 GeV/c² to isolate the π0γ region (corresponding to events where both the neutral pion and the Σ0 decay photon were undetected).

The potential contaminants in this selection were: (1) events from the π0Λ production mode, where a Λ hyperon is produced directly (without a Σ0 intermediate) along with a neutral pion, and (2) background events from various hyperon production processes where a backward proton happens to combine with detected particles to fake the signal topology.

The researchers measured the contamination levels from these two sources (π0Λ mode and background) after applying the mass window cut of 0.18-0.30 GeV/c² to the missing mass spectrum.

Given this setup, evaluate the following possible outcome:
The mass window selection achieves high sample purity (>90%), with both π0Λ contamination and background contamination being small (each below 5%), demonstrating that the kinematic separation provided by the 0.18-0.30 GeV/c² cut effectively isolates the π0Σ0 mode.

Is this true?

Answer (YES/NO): YES